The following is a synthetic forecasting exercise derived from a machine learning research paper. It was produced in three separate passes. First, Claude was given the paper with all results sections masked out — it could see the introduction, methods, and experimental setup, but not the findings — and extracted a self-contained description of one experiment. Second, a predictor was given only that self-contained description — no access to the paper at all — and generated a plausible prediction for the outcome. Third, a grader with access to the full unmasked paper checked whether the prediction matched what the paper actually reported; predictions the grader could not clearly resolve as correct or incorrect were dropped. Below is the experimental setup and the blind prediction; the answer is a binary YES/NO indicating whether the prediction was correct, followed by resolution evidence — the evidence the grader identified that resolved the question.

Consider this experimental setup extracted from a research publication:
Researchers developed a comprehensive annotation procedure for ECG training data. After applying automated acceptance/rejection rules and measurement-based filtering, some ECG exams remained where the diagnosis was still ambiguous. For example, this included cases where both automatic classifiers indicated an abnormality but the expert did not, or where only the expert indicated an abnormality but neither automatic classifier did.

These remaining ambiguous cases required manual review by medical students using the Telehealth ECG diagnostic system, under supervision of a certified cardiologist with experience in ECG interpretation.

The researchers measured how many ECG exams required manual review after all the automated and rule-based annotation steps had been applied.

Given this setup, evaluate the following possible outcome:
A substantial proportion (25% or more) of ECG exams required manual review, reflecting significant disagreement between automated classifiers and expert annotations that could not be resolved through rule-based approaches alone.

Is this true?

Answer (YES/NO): NO